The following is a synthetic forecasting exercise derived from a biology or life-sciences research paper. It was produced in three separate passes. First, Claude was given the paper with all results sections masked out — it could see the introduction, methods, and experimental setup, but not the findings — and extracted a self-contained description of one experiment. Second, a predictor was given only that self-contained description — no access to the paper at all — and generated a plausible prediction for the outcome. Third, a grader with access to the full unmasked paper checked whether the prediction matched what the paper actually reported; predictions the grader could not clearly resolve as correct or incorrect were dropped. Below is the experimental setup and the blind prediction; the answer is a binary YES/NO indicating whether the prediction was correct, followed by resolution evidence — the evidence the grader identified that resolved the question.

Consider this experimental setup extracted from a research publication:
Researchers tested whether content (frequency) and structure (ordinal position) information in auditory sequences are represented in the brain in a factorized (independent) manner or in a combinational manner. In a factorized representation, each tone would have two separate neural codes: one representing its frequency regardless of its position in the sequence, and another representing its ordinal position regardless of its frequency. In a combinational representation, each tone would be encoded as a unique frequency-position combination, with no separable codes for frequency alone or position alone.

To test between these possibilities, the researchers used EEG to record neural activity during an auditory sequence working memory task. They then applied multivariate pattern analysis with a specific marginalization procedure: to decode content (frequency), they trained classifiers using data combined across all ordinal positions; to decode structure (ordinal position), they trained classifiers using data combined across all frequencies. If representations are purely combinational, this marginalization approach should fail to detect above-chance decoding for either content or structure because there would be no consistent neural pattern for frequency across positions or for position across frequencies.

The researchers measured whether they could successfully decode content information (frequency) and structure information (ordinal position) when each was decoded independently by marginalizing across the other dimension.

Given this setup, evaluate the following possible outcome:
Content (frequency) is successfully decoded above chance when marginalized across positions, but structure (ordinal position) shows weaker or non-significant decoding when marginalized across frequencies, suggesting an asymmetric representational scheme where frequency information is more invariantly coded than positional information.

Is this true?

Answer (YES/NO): NO